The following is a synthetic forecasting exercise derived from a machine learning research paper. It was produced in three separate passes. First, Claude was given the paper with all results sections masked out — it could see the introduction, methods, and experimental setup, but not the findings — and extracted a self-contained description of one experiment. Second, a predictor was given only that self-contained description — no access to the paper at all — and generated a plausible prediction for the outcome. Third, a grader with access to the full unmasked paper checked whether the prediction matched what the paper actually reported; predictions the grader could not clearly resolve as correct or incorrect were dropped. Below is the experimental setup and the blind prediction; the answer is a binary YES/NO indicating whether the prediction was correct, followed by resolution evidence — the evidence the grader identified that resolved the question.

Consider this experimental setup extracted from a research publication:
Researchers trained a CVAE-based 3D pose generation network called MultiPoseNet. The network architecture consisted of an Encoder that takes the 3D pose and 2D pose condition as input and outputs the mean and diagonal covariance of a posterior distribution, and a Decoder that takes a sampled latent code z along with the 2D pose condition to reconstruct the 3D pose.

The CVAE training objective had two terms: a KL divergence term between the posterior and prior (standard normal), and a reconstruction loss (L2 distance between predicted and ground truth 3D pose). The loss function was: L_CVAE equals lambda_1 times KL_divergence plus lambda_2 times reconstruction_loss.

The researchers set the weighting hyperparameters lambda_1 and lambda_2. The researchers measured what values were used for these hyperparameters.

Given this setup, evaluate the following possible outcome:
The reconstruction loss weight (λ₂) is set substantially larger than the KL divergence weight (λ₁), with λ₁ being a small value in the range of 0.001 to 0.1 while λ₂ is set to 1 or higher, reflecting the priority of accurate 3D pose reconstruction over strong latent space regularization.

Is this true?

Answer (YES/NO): NO